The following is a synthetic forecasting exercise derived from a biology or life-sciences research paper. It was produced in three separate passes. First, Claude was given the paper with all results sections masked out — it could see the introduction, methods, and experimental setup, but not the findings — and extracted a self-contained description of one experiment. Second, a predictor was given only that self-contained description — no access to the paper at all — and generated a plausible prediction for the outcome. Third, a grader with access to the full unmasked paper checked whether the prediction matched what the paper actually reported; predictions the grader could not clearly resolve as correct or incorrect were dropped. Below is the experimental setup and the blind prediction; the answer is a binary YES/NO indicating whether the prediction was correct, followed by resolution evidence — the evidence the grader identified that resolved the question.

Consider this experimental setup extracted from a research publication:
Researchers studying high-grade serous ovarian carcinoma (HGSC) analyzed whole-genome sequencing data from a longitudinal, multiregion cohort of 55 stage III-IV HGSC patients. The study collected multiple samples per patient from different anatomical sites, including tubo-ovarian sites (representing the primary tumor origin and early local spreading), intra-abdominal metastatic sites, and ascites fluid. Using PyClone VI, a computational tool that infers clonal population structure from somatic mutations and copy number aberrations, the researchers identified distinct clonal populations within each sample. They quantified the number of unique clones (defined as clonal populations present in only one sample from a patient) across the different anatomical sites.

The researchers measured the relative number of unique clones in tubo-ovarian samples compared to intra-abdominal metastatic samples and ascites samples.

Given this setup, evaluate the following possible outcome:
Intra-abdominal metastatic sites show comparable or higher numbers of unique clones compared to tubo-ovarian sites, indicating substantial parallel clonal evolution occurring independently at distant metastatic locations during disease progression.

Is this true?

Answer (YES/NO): NO